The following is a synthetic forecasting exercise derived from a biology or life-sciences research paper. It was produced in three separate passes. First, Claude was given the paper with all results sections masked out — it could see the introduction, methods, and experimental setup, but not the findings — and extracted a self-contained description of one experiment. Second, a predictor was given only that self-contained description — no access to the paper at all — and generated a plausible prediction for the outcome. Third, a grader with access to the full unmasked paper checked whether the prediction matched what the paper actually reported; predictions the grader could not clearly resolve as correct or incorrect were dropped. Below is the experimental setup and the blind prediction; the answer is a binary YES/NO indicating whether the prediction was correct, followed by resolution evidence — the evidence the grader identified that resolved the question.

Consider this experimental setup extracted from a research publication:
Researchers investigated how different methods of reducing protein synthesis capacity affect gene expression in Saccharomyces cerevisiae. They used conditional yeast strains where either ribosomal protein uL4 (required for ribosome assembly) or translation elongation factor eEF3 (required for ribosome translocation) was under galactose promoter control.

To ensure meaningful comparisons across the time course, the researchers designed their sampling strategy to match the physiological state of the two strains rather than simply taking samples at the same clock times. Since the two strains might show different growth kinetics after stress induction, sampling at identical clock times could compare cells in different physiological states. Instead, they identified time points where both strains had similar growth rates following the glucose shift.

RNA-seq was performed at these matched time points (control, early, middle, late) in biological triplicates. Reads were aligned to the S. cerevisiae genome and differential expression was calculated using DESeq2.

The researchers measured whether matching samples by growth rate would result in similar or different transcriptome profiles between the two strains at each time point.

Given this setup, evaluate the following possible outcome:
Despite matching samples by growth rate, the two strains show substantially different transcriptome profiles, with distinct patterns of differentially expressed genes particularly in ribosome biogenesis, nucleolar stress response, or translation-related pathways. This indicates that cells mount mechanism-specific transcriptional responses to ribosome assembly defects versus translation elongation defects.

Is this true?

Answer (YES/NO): YES